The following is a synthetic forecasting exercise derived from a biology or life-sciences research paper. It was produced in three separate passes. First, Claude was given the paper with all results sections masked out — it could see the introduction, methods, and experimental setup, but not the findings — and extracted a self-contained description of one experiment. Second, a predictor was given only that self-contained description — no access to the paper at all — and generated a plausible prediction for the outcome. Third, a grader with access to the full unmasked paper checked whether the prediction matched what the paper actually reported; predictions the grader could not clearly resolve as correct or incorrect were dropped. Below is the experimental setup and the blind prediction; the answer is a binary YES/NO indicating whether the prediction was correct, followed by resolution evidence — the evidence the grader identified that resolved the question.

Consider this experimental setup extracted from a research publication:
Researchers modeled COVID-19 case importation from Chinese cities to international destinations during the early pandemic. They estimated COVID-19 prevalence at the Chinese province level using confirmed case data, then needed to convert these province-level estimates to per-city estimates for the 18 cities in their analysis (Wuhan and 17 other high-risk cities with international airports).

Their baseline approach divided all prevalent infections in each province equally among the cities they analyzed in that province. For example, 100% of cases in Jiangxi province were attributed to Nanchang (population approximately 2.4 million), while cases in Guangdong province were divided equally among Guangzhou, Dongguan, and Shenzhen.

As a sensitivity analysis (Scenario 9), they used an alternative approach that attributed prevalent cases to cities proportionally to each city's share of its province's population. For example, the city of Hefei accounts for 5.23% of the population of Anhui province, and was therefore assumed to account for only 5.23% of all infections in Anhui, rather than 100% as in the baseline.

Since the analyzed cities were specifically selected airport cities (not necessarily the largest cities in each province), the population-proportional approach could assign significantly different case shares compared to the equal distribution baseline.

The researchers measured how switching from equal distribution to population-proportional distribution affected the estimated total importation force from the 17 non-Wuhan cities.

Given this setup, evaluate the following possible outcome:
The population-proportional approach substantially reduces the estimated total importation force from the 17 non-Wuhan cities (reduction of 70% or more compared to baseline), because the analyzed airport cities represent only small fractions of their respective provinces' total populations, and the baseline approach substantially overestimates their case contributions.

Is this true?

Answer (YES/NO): NO